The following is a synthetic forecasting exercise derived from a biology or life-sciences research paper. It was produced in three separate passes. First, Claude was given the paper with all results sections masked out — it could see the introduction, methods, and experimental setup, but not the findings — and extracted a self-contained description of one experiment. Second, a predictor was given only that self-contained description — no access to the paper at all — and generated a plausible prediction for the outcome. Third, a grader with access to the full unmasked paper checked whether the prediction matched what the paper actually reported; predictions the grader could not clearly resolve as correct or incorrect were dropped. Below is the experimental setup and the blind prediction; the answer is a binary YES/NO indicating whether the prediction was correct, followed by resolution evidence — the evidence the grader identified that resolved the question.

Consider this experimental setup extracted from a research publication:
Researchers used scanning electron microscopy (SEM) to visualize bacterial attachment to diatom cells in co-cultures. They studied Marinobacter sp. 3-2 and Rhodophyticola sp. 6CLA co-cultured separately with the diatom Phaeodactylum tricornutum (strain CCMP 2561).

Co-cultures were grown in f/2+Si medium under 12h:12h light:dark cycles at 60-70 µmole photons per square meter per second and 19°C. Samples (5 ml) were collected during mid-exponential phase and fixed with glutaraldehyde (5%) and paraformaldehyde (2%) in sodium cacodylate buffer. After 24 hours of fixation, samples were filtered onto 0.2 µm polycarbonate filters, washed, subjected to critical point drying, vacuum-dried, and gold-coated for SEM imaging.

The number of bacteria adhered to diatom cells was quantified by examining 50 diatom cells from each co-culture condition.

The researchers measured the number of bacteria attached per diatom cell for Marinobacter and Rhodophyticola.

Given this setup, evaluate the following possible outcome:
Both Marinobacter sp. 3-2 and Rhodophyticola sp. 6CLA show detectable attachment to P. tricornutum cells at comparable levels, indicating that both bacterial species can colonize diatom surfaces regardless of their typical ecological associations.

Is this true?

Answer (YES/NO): NO